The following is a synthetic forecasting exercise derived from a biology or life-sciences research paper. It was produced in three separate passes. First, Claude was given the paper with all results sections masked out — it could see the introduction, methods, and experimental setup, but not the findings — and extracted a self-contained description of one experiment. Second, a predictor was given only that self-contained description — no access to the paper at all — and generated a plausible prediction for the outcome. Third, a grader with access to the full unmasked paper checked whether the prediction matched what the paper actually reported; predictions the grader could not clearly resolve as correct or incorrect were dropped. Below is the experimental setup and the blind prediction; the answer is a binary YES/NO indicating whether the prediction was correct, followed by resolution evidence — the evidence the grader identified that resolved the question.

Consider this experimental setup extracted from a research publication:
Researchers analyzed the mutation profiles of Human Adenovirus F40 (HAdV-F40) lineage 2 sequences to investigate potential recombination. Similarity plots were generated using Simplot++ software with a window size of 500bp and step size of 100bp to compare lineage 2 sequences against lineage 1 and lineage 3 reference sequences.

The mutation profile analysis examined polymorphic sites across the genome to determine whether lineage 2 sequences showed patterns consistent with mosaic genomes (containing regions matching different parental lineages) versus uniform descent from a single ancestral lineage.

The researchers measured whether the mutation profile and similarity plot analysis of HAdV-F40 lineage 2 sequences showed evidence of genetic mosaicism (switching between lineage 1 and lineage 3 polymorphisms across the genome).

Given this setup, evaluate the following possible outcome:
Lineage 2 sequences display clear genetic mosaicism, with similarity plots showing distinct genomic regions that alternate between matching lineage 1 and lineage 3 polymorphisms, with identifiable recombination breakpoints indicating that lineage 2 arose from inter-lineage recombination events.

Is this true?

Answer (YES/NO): YES